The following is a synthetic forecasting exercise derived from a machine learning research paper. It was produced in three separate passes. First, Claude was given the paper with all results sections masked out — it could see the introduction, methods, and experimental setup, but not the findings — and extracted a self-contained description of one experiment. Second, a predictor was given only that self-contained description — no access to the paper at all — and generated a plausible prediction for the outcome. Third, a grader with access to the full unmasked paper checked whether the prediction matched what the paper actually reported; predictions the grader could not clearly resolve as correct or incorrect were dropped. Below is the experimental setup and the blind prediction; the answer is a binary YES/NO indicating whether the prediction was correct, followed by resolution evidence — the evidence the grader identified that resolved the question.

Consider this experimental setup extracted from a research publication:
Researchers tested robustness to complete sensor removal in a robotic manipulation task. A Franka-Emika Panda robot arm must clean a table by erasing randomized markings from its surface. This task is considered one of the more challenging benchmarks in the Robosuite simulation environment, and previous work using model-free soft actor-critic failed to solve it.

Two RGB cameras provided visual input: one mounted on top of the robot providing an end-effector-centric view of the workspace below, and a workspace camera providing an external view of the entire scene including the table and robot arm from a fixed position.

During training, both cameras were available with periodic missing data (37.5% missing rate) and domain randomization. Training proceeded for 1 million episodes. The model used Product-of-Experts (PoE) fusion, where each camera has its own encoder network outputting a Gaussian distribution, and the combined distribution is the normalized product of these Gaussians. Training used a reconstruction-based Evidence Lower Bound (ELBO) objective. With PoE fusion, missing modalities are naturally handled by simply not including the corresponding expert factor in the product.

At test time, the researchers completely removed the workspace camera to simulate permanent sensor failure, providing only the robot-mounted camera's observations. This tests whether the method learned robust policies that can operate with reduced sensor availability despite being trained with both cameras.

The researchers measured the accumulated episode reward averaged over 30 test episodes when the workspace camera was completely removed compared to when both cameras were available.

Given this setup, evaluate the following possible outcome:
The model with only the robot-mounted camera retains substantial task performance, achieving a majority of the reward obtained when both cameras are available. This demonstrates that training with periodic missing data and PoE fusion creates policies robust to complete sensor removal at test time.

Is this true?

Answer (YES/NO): YES